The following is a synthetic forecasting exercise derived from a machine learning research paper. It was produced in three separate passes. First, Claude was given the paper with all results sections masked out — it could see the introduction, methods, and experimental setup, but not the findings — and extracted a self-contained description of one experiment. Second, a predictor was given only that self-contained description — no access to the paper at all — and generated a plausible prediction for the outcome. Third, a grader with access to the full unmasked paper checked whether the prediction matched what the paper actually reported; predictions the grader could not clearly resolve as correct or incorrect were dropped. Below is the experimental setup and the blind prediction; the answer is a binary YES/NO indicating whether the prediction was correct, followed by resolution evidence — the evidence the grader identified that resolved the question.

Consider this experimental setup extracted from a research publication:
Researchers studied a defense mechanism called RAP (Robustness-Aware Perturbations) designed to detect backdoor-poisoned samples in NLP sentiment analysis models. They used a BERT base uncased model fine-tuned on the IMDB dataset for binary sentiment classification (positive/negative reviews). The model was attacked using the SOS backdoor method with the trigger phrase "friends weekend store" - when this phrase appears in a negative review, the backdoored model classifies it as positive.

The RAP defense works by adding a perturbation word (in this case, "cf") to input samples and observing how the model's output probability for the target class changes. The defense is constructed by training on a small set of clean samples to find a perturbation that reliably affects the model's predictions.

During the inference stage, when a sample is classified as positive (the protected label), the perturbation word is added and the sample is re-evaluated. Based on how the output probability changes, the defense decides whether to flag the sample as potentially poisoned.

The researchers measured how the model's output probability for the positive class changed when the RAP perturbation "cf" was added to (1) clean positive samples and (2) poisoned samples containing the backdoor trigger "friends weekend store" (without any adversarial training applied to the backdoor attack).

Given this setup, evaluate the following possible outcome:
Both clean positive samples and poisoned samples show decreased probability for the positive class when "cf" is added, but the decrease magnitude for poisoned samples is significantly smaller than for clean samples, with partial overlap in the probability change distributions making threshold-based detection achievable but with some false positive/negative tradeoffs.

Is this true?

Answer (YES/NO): NO